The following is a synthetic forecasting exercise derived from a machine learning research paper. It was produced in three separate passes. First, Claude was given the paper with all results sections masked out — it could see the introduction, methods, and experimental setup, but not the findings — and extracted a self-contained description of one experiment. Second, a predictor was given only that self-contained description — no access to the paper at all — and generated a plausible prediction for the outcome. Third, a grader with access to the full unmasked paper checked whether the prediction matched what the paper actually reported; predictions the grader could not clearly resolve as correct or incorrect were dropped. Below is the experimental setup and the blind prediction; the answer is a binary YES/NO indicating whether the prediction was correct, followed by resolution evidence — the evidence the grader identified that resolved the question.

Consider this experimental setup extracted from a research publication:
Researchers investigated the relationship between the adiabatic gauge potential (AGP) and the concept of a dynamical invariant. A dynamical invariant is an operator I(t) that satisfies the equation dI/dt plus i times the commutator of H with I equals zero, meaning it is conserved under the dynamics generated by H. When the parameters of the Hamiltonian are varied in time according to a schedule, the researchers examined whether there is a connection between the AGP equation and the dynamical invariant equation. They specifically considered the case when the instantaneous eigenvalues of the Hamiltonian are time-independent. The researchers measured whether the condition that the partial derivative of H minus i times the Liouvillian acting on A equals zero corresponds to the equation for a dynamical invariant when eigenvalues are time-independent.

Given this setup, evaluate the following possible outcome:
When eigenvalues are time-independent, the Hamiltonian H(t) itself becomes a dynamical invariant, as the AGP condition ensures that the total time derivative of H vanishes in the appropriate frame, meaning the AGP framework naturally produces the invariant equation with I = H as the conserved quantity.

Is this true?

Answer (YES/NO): NO